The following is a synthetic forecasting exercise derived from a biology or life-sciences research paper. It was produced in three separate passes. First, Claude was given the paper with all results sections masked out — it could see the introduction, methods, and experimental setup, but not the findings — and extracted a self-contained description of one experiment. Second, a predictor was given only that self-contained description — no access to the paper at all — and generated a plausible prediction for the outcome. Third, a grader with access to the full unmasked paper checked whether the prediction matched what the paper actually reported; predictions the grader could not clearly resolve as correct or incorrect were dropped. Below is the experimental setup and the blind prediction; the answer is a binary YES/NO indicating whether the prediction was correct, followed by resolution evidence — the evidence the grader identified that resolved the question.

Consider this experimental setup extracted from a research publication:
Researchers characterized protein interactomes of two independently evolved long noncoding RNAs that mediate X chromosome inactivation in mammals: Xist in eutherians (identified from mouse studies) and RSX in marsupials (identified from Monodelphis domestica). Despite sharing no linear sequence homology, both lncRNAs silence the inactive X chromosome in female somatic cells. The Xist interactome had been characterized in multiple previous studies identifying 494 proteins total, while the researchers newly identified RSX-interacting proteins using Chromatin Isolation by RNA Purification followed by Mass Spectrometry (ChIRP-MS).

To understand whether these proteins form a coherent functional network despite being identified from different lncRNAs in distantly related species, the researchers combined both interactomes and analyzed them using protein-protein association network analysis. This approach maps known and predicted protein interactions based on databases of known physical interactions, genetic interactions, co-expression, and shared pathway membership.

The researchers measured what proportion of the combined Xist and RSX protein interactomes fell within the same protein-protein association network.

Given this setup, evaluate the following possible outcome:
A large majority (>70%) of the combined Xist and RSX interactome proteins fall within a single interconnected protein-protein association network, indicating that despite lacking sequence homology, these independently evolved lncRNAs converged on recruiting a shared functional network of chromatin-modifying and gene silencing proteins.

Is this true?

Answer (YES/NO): NO